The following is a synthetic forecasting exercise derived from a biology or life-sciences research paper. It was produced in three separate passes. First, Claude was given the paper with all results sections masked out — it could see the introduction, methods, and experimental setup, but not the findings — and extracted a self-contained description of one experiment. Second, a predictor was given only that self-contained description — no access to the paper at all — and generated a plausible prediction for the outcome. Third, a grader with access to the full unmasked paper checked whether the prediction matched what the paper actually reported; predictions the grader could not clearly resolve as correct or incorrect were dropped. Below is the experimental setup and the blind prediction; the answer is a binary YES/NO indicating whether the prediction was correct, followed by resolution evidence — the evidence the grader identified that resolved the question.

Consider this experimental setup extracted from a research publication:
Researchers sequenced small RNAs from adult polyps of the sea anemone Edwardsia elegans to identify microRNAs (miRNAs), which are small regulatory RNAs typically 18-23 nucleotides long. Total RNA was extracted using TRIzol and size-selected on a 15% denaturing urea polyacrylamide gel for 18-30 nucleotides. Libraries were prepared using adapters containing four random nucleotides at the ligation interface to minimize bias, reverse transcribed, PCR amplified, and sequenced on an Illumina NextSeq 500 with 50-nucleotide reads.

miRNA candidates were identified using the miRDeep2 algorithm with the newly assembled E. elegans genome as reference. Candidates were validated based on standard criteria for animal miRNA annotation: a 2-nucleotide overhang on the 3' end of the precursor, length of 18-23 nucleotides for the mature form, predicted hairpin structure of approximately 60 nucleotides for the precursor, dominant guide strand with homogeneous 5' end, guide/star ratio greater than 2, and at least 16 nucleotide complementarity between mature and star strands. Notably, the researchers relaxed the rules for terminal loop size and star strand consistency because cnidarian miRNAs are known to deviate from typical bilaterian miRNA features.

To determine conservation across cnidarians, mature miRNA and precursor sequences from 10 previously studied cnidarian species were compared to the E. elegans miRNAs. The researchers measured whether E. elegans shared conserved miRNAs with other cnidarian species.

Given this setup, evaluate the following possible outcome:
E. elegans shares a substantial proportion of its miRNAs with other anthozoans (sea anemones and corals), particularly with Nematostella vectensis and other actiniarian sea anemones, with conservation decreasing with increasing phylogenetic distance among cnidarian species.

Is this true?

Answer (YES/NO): NO